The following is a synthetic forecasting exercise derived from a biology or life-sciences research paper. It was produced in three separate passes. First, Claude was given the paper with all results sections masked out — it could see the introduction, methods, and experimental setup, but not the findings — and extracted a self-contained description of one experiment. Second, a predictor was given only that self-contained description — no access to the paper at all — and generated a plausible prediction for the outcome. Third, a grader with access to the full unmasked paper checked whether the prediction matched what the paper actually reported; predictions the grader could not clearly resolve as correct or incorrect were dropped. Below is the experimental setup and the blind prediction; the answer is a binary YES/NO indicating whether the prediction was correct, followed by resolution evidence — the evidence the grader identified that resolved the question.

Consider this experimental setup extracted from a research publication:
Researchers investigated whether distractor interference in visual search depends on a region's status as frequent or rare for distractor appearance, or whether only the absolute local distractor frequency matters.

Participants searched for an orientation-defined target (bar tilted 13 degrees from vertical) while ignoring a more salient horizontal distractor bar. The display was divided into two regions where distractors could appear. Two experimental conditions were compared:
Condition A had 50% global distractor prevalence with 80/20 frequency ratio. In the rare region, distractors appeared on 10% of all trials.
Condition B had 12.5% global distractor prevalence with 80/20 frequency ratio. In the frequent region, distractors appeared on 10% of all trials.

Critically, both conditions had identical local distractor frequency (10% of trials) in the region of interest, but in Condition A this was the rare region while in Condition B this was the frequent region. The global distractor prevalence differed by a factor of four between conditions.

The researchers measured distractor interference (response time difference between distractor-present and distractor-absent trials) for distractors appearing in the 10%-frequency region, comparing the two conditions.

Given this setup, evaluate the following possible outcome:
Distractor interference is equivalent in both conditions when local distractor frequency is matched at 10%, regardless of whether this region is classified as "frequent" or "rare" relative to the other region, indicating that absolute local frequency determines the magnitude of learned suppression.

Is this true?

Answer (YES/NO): YES